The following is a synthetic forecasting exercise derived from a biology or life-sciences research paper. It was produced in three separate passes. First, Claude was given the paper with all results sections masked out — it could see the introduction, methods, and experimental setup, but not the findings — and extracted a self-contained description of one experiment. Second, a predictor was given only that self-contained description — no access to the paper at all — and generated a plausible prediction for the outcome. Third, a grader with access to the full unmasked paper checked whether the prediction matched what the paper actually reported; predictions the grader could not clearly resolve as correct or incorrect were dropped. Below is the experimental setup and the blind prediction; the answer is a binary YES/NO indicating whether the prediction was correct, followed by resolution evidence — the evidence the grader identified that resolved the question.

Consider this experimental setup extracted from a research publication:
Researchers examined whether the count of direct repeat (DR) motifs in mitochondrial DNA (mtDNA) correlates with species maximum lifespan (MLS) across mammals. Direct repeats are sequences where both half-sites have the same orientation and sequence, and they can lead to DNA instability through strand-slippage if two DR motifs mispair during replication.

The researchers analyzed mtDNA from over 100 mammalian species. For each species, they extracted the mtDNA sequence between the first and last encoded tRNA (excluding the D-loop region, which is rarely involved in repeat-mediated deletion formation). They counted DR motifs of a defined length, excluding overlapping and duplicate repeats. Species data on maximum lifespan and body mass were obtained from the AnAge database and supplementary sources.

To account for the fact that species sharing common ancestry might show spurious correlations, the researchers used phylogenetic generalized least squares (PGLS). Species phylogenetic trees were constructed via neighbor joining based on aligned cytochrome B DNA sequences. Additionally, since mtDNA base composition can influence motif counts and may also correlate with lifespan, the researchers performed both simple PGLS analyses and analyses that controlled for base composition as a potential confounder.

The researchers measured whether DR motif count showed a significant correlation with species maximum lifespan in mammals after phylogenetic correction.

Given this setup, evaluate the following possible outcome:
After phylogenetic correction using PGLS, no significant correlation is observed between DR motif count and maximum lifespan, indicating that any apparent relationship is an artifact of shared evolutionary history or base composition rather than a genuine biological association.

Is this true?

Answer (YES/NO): YES